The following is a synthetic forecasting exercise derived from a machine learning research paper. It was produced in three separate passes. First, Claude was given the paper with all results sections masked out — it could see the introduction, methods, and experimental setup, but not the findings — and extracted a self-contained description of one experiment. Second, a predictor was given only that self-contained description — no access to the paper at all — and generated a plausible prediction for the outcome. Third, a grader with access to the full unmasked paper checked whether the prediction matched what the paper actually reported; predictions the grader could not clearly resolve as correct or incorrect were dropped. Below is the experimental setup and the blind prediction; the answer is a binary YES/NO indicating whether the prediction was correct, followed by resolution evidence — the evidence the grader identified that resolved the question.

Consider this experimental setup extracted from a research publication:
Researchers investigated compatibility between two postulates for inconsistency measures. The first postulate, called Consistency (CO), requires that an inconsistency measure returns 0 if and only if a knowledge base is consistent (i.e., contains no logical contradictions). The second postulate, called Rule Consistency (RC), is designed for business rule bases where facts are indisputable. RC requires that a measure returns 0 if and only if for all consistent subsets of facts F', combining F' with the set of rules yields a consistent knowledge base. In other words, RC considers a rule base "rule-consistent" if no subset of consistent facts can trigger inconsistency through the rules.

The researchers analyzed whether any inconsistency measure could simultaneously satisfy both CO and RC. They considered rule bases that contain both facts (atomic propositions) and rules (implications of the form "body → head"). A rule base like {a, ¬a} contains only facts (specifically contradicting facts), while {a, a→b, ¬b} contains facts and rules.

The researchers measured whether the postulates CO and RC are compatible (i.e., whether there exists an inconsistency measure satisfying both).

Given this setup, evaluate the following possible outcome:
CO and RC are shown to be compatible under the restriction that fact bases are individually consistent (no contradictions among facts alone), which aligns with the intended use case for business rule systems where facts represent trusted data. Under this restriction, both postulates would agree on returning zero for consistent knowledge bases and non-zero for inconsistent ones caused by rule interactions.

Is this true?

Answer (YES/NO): NO